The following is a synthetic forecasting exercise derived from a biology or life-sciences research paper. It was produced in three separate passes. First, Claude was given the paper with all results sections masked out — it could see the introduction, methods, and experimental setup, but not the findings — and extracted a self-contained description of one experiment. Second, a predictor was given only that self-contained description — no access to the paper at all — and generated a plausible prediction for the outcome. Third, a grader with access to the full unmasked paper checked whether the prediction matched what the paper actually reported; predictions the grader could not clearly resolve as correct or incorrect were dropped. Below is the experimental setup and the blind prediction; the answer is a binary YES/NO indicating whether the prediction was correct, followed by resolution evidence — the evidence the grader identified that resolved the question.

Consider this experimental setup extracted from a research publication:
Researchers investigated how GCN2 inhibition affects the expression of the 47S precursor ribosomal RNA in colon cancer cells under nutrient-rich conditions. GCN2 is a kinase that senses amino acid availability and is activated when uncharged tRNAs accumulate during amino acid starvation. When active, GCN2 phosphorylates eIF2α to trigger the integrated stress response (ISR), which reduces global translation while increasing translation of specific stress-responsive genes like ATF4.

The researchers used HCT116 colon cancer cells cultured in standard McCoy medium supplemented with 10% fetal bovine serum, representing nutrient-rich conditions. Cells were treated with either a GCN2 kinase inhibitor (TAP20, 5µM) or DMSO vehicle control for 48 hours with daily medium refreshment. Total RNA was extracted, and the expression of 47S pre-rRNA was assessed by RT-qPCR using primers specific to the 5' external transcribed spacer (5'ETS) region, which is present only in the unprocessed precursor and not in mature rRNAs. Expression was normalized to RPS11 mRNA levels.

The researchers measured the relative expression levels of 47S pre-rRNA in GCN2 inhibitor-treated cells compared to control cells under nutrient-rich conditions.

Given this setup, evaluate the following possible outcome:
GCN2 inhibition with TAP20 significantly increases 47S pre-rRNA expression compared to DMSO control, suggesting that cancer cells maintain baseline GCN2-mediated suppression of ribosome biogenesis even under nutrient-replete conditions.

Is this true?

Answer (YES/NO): NO